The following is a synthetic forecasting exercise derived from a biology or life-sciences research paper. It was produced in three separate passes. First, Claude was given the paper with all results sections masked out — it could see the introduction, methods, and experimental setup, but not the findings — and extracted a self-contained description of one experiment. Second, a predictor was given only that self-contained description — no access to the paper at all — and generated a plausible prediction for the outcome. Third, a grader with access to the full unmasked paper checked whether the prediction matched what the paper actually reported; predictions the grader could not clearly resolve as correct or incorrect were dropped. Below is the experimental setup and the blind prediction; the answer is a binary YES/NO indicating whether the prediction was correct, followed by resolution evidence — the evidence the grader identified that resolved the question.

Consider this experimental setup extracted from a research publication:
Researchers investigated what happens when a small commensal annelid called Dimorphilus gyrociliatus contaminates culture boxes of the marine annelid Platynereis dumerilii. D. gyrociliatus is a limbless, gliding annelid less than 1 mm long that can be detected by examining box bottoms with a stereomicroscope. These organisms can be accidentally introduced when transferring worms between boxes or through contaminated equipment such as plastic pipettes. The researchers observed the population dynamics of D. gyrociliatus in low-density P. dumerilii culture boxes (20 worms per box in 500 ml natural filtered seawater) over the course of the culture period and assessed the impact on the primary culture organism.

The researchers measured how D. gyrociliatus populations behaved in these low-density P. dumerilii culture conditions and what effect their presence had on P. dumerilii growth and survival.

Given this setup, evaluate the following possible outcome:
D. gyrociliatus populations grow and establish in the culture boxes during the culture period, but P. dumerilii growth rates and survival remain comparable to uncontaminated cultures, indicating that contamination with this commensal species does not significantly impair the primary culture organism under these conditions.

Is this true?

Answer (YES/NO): NO